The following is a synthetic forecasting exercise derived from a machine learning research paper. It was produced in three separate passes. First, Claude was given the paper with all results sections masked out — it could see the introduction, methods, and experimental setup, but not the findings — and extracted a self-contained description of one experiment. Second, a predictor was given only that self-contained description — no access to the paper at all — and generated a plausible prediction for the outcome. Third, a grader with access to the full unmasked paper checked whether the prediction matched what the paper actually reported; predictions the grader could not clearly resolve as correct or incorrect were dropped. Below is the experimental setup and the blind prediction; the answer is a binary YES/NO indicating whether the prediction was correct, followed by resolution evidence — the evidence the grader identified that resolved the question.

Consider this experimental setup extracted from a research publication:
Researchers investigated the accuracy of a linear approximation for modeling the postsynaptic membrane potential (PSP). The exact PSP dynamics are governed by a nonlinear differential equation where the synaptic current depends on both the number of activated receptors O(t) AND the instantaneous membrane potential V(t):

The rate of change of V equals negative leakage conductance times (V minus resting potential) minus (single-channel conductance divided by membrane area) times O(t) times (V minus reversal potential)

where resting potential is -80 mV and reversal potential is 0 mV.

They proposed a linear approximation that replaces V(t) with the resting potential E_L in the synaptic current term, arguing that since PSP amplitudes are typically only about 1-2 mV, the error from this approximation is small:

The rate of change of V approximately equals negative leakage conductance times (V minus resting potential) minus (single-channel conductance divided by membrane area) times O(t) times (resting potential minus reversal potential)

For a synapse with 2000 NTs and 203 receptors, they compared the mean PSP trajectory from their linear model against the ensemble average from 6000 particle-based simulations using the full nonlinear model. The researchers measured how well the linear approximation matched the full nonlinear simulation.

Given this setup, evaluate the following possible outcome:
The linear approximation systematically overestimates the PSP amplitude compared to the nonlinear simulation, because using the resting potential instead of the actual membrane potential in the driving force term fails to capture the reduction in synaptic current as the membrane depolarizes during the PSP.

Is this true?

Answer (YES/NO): NO